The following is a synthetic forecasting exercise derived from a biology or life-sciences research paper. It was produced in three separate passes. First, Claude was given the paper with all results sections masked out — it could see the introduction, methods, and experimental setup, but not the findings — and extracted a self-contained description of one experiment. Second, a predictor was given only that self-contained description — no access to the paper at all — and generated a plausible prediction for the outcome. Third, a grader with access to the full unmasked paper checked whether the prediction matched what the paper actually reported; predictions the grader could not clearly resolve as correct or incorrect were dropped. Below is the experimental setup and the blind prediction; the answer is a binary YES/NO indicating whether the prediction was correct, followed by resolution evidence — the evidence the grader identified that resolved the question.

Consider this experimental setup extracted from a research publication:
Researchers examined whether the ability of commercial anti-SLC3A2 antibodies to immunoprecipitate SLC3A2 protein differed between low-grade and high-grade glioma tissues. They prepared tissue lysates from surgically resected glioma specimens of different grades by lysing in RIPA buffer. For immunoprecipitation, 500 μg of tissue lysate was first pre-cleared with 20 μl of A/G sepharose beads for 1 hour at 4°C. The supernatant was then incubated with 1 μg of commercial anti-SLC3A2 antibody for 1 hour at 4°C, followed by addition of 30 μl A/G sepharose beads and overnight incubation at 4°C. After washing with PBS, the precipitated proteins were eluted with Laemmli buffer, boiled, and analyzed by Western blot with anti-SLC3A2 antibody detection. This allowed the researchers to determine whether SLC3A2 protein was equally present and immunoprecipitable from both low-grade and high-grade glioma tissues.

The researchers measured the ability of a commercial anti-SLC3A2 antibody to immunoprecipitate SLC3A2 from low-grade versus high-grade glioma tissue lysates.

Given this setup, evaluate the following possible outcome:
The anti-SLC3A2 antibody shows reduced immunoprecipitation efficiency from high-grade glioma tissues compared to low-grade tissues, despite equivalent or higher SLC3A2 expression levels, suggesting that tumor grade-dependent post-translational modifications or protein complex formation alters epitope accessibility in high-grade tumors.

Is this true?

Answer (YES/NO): NO